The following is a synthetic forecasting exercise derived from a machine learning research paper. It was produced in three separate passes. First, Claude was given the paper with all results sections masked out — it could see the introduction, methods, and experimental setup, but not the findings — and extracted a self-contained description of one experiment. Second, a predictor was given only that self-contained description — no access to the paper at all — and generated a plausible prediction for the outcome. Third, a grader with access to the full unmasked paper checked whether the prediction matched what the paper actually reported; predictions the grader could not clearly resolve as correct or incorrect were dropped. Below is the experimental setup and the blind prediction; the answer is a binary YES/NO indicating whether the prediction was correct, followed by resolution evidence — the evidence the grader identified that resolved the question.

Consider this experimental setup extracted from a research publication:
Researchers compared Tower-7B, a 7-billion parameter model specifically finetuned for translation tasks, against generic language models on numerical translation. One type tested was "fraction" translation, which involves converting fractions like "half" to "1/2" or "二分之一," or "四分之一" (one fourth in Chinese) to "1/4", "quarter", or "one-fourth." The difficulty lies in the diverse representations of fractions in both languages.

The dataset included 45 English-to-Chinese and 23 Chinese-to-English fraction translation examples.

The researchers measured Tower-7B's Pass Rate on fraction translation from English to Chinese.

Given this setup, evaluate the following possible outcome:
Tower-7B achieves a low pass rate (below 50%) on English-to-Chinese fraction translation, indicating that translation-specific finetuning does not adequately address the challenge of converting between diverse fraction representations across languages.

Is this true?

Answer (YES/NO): NO